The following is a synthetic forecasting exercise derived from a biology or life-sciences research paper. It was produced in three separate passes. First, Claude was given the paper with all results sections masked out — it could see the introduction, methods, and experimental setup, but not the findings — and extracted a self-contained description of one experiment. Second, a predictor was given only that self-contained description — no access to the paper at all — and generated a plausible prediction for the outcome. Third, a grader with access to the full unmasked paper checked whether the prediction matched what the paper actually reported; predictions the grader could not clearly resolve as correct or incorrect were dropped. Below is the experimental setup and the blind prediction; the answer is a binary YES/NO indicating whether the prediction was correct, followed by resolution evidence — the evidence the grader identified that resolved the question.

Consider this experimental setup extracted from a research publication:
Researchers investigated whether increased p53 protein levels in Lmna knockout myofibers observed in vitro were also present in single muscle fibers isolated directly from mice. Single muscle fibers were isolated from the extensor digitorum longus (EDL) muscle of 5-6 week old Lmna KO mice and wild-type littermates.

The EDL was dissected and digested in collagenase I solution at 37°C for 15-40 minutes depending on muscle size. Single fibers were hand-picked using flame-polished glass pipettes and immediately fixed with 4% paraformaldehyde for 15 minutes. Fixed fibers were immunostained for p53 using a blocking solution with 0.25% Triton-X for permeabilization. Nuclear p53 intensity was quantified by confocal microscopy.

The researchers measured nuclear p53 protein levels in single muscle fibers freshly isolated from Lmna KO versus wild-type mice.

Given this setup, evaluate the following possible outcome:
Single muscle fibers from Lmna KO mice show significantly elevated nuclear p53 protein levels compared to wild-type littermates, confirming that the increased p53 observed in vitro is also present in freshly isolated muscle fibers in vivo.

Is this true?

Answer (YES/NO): YES